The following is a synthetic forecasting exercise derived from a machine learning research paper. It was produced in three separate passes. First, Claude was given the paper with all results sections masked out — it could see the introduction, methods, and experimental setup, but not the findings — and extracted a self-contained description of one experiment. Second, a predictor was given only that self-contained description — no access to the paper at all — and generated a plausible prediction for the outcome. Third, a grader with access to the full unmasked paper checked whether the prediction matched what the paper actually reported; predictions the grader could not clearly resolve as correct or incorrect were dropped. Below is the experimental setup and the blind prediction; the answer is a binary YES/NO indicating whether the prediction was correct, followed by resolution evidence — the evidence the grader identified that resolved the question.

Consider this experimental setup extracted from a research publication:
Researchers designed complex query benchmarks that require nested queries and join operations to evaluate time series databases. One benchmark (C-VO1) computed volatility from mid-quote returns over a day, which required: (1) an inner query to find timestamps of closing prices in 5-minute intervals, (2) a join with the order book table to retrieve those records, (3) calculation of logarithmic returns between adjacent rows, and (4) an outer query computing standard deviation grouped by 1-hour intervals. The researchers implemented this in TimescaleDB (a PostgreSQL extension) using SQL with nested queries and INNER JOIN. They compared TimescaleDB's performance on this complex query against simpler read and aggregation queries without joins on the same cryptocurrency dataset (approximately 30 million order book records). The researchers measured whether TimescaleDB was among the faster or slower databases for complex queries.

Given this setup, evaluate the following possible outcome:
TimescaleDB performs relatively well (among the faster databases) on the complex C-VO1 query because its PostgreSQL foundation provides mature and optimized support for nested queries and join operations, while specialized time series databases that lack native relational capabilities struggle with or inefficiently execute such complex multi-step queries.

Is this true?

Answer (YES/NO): NO